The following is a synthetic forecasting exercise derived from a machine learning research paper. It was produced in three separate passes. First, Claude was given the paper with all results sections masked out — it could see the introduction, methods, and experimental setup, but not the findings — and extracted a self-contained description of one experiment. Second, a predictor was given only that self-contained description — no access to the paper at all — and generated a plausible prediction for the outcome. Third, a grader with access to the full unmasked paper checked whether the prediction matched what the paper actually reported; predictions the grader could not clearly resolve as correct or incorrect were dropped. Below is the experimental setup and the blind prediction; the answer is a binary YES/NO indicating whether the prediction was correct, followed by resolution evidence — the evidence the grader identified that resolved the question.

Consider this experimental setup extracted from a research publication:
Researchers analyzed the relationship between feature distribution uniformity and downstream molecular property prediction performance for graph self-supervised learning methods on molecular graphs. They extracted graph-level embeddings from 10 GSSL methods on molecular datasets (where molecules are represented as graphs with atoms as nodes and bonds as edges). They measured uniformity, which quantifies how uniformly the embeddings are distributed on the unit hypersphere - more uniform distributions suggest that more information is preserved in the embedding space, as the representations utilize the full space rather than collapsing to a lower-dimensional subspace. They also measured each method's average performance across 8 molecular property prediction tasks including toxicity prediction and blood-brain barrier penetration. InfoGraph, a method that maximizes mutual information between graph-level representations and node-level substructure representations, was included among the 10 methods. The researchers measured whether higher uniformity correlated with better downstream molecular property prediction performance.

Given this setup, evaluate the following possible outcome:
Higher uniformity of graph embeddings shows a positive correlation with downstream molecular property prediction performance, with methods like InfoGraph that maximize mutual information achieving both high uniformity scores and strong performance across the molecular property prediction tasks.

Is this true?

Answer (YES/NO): NO